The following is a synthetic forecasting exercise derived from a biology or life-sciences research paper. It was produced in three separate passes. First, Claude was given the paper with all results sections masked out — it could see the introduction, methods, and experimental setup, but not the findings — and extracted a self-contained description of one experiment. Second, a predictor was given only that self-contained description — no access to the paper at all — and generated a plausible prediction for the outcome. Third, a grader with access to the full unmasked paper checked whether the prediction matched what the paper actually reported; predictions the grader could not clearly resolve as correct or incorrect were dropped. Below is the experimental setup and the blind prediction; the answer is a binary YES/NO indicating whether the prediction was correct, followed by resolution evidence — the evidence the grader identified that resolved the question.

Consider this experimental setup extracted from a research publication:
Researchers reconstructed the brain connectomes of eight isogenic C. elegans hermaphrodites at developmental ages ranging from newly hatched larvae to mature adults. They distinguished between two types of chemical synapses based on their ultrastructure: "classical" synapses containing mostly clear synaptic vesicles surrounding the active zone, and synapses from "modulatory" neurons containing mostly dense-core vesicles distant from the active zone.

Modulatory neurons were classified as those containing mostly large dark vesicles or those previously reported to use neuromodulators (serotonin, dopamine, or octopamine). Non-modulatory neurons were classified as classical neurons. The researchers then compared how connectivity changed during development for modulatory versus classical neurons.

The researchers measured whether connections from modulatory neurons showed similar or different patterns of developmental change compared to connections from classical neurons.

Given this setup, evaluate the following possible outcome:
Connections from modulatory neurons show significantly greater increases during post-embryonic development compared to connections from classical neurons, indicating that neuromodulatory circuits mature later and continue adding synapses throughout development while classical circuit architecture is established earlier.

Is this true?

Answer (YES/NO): NO